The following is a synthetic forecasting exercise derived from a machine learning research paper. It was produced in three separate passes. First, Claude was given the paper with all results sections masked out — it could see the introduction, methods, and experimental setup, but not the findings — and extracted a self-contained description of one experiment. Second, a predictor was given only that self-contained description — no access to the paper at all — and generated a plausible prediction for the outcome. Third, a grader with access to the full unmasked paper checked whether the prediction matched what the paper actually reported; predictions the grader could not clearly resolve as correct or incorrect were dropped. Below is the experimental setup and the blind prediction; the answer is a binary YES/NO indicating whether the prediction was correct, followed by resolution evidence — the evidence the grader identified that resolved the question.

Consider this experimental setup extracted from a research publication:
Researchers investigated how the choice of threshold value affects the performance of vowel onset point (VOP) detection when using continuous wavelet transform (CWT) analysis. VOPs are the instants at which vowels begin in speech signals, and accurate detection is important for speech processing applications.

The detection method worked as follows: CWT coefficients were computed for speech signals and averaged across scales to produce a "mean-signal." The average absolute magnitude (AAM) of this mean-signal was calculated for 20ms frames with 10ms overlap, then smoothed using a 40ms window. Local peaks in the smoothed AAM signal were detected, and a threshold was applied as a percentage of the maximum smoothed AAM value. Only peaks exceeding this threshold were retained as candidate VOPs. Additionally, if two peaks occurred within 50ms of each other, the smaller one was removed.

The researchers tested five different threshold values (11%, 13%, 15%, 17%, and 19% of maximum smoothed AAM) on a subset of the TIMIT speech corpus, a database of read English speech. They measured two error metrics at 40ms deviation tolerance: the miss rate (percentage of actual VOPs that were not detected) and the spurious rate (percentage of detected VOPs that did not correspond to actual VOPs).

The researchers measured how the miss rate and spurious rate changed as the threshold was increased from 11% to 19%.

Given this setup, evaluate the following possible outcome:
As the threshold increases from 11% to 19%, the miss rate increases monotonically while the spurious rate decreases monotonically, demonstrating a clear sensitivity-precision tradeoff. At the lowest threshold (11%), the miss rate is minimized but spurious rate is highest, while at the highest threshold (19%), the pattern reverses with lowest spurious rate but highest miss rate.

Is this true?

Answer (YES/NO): NO